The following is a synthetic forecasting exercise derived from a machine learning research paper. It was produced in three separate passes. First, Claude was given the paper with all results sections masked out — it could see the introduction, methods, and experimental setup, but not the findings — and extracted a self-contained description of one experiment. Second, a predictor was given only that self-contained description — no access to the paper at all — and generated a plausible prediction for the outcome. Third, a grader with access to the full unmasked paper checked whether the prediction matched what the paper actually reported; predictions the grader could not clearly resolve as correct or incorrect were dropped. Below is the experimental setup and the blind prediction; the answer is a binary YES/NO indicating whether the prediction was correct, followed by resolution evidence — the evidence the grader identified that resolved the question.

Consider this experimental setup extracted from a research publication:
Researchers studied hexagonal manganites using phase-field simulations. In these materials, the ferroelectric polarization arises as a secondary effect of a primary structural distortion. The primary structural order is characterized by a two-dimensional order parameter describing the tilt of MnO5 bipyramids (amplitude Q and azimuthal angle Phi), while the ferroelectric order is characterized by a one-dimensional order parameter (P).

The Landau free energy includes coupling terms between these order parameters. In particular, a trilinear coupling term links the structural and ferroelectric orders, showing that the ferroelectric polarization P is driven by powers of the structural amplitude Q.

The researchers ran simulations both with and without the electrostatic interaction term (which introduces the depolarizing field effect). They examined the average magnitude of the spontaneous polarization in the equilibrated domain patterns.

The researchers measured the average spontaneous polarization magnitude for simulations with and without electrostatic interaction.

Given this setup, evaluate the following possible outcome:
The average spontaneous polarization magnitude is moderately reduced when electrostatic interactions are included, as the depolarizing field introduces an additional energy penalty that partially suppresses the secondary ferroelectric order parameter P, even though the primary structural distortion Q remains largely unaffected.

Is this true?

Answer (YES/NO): NO